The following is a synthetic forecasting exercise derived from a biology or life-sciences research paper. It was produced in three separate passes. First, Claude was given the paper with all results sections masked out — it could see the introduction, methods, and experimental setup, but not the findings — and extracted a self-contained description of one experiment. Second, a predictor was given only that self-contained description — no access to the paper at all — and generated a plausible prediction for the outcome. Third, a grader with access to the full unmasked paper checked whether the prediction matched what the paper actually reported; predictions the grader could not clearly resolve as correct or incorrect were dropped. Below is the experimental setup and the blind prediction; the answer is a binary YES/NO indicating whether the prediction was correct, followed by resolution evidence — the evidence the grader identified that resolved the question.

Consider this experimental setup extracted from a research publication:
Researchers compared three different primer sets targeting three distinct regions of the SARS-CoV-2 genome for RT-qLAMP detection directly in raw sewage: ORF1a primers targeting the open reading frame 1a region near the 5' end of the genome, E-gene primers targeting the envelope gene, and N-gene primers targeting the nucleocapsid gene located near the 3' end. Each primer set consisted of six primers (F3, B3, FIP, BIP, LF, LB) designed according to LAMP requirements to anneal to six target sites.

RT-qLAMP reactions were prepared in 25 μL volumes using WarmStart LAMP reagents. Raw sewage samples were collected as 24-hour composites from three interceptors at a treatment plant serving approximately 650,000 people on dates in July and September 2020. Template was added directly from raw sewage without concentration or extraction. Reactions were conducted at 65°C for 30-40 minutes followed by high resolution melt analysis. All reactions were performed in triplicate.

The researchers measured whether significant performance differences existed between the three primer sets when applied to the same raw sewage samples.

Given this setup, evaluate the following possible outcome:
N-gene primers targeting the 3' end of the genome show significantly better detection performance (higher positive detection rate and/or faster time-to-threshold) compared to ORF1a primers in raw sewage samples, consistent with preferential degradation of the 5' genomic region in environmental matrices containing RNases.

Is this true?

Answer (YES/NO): NO